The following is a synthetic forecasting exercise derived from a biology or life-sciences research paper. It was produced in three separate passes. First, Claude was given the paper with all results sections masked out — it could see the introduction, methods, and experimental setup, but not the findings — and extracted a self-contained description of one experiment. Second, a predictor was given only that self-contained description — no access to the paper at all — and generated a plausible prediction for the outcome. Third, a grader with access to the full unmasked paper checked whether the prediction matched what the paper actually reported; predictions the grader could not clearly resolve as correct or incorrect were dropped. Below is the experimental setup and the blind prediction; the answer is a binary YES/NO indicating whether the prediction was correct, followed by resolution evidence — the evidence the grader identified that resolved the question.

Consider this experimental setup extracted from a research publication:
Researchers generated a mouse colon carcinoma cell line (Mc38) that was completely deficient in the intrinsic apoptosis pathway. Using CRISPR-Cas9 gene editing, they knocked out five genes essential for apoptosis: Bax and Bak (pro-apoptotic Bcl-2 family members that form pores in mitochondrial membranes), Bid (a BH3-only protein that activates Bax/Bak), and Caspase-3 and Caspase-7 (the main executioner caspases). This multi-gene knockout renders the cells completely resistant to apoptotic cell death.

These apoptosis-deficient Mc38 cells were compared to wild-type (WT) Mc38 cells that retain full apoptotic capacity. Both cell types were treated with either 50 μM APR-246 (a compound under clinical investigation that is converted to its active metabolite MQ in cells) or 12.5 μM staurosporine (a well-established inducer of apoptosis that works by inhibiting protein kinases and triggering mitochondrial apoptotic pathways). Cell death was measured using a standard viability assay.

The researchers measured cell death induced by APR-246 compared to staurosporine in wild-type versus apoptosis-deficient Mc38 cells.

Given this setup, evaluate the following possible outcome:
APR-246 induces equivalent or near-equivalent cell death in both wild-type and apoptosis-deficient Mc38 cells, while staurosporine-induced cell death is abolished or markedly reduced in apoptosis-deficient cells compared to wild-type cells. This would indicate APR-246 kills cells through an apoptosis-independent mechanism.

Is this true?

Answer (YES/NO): YES